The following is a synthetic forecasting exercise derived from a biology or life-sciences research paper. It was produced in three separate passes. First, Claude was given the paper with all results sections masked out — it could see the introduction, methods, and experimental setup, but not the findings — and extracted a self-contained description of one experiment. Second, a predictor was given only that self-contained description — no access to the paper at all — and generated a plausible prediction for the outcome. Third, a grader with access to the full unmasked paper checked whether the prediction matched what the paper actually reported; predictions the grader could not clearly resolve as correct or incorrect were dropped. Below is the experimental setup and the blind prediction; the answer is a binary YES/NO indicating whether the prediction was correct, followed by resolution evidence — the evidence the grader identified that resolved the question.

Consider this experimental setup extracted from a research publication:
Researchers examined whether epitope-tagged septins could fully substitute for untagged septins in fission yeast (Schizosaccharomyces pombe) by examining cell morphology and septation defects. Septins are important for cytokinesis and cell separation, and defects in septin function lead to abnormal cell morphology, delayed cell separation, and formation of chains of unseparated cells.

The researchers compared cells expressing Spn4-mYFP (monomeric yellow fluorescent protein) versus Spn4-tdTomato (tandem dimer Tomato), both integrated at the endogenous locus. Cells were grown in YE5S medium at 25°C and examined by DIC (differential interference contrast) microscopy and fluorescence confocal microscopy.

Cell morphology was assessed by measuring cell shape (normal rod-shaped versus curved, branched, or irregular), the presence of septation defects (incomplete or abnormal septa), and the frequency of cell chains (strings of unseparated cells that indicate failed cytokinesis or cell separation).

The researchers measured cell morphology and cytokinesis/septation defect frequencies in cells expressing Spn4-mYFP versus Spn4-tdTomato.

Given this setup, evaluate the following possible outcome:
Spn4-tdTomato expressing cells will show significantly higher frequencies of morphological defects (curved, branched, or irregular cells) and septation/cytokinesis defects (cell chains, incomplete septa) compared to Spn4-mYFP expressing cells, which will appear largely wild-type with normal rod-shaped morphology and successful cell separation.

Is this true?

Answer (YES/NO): NO